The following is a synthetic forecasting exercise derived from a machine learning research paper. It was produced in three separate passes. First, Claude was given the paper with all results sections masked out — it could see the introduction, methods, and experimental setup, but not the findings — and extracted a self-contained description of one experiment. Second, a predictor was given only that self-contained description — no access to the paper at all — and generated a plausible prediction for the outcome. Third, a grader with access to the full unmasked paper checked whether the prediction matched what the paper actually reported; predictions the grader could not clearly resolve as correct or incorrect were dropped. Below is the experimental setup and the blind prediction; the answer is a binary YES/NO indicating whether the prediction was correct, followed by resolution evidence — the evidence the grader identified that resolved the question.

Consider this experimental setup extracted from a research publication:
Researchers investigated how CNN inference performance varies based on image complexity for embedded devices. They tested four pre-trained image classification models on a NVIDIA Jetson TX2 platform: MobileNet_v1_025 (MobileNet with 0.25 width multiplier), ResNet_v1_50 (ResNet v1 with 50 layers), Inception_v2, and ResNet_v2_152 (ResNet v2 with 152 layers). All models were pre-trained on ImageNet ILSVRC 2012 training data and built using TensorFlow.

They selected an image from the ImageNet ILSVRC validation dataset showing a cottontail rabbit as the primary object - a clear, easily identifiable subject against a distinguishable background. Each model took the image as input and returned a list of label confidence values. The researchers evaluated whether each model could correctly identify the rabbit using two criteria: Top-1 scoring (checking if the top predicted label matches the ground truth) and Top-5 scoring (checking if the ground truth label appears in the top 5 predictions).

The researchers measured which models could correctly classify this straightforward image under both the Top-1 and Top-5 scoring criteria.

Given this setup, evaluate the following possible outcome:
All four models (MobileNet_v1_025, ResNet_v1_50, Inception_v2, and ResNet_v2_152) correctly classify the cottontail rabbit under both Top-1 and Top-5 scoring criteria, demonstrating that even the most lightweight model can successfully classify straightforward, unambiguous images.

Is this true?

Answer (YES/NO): YES